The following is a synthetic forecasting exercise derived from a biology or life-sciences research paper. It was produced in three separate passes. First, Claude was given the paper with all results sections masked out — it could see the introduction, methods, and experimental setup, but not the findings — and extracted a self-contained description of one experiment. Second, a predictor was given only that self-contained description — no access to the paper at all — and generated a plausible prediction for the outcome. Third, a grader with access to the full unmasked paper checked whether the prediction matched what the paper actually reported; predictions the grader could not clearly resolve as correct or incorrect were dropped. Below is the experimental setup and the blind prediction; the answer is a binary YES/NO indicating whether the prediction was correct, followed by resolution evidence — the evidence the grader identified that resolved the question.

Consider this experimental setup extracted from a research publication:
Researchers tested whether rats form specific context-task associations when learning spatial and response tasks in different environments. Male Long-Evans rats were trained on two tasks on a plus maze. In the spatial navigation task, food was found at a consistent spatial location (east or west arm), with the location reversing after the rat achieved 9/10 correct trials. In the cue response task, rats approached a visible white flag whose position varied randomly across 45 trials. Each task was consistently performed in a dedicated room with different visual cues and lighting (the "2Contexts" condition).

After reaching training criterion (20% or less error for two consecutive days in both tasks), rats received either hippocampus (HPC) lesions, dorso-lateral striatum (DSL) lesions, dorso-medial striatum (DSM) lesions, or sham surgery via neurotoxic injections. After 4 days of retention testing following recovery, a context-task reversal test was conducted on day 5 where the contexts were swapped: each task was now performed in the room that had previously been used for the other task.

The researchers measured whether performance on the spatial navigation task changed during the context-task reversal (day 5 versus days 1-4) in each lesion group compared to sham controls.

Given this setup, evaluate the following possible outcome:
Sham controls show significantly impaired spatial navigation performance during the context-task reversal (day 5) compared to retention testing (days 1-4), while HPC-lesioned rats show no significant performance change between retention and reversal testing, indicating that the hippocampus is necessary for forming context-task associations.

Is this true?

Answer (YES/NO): YES